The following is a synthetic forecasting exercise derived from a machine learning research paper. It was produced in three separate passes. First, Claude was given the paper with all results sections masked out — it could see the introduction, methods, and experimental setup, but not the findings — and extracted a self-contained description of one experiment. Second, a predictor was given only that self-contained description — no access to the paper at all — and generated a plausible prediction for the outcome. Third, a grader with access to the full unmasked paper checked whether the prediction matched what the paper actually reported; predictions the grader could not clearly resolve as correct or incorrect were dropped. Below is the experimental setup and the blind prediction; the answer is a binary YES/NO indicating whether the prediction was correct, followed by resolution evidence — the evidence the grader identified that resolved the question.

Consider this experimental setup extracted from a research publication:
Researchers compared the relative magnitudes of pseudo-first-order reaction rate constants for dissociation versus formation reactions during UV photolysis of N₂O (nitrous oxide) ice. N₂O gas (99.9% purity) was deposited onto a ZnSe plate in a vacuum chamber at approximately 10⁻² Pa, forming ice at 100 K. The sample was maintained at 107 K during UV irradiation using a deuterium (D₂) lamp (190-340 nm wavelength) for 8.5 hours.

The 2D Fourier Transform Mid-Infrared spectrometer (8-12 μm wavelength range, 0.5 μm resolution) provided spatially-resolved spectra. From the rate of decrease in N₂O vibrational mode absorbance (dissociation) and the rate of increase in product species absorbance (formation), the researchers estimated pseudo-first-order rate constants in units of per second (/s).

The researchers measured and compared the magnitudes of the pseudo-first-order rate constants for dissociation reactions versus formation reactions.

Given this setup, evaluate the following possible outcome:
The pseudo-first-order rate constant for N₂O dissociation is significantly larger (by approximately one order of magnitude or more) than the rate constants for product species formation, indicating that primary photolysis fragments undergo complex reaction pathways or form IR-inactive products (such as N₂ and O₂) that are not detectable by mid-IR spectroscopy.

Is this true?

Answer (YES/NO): YES